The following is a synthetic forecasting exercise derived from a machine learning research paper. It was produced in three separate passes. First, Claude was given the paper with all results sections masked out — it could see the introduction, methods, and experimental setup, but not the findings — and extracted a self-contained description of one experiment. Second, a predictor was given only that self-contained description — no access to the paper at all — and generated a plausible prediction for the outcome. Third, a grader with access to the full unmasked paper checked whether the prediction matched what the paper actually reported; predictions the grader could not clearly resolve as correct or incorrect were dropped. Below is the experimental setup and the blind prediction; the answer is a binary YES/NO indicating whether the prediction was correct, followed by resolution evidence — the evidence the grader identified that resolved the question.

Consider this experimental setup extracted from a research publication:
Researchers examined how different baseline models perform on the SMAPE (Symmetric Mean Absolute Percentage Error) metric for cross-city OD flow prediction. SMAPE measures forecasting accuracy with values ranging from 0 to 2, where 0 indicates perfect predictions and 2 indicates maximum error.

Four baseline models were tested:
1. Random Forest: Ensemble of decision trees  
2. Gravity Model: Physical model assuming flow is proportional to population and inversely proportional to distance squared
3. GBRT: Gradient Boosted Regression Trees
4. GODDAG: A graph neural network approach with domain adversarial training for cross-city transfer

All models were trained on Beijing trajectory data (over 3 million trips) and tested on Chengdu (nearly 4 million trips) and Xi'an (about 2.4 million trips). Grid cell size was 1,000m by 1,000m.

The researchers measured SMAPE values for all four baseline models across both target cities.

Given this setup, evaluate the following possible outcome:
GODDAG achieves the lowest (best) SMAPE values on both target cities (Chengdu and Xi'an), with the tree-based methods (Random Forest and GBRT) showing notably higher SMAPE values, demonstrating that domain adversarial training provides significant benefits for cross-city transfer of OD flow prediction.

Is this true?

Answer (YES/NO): NO